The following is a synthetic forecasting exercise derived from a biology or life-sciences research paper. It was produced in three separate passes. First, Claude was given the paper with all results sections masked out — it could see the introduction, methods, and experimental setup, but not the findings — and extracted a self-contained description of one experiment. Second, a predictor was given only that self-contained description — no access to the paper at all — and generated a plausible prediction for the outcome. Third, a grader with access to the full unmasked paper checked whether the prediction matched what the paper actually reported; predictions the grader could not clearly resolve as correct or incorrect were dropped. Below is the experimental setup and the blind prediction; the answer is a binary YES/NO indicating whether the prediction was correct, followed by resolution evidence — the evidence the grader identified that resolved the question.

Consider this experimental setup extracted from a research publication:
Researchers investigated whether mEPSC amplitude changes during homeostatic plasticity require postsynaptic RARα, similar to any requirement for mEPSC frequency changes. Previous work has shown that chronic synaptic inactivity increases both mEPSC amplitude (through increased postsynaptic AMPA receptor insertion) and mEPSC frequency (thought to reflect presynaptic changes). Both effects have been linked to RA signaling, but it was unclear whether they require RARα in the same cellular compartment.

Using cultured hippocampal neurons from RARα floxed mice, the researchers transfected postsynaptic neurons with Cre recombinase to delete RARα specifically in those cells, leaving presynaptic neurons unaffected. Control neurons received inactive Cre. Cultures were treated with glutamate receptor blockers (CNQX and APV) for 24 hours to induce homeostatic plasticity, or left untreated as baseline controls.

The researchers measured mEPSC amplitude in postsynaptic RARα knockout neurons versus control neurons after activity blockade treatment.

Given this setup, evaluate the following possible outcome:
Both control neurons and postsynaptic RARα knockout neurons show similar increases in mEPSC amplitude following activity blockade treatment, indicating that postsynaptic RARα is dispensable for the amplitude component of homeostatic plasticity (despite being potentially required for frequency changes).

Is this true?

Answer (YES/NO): NO